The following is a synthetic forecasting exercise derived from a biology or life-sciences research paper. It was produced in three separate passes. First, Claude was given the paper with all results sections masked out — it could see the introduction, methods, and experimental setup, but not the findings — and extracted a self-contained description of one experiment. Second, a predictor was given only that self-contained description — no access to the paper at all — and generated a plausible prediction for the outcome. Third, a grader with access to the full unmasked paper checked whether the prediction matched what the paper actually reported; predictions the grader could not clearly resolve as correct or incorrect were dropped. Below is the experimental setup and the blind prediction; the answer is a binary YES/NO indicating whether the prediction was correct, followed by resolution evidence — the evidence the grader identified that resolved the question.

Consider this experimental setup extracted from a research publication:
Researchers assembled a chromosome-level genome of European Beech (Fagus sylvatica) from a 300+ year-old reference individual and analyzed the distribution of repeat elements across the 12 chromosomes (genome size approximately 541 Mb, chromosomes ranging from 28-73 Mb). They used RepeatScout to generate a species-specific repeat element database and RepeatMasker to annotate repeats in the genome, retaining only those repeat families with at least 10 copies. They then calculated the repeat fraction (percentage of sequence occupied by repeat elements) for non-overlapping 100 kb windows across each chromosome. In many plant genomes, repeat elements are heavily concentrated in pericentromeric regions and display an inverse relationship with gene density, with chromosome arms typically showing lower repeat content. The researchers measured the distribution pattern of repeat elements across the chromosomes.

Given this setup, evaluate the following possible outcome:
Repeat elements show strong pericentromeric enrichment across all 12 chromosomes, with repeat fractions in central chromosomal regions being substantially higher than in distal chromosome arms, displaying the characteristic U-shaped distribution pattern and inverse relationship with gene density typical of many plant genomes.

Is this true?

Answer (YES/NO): NO